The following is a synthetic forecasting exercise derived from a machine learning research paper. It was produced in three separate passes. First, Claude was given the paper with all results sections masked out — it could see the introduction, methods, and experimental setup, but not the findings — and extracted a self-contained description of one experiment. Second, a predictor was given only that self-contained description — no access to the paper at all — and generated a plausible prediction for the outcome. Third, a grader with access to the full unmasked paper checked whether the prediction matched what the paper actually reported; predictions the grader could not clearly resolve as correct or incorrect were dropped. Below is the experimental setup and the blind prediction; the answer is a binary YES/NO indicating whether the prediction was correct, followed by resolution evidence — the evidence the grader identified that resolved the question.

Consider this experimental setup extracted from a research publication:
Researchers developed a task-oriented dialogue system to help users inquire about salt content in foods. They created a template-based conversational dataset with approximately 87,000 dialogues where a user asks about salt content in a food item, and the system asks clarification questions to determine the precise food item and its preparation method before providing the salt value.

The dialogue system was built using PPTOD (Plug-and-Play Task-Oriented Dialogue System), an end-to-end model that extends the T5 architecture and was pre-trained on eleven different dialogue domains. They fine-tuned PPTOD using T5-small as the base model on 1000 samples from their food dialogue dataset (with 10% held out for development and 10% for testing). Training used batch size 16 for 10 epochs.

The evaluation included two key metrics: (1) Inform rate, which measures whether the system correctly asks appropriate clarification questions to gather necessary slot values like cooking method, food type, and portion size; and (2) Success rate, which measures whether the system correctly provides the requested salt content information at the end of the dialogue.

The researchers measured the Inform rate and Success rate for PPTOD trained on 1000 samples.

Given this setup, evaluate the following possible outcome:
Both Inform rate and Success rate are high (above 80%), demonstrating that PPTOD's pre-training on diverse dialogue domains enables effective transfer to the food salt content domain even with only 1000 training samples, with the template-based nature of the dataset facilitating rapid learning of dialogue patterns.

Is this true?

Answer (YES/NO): NO